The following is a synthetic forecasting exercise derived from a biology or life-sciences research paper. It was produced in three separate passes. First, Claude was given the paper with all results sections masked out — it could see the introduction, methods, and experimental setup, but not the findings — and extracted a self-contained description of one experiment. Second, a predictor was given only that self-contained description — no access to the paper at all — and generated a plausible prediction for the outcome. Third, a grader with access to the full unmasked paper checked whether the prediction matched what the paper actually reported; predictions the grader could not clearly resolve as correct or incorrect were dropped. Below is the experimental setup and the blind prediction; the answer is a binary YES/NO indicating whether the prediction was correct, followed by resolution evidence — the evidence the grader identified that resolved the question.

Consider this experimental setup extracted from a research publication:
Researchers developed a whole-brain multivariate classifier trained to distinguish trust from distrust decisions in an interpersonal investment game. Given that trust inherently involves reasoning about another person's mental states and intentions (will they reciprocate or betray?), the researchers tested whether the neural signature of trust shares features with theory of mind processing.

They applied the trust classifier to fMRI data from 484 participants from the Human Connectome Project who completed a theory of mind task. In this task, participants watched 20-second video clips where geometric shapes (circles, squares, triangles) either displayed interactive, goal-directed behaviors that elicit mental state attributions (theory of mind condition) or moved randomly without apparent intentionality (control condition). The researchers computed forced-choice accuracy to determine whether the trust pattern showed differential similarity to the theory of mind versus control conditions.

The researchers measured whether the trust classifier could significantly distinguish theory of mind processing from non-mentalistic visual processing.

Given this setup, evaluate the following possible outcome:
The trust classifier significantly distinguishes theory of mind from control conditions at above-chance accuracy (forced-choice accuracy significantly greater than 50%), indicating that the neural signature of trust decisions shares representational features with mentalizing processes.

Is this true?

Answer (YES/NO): NO